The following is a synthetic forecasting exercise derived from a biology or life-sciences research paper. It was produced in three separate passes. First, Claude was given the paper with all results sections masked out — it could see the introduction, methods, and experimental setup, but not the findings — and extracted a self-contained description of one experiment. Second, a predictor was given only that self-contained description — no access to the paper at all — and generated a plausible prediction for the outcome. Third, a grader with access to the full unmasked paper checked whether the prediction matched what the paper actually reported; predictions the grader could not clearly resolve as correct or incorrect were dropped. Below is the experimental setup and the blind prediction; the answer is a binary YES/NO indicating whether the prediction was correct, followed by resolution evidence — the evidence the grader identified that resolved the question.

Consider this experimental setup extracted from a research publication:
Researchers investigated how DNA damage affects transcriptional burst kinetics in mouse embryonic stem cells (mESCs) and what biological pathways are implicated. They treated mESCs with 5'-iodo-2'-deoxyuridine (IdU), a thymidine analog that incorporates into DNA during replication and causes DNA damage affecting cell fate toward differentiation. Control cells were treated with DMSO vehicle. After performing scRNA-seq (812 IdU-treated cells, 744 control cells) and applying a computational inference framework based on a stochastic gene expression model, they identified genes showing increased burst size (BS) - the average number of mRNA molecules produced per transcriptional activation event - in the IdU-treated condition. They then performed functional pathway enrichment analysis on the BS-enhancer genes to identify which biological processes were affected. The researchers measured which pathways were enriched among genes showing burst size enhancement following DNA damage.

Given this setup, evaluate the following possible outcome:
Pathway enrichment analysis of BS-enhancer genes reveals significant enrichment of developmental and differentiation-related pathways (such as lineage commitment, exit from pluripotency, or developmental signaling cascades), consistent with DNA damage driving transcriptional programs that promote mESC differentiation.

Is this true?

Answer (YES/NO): NO